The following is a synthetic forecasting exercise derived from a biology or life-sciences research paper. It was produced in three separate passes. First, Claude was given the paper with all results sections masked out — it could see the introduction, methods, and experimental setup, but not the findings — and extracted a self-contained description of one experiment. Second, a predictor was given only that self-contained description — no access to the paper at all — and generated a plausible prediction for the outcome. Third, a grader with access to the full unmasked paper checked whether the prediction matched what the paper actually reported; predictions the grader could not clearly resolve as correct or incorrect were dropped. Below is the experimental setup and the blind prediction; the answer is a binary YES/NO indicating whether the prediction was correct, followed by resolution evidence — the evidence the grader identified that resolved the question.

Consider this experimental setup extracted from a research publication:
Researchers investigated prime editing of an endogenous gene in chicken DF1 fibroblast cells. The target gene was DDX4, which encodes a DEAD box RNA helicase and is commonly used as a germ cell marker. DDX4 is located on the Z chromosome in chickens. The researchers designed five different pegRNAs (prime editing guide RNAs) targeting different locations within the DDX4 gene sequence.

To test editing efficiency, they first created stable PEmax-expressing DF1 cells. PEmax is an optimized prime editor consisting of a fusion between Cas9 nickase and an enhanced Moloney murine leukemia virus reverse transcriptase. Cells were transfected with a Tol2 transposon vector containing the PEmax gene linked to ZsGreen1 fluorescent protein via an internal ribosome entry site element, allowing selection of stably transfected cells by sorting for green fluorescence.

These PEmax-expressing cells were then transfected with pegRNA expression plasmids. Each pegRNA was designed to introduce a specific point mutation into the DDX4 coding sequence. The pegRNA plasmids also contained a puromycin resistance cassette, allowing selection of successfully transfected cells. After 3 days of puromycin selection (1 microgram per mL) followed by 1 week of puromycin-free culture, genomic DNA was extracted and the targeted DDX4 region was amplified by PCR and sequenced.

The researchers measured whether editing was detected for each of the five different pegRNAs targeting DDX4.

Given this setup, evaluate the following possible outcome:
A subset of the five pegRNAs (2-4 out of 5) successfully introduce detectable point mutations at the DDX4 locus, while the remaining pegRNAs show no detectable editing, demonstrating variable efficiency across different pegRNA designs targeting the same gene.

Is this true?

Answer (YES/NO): YES